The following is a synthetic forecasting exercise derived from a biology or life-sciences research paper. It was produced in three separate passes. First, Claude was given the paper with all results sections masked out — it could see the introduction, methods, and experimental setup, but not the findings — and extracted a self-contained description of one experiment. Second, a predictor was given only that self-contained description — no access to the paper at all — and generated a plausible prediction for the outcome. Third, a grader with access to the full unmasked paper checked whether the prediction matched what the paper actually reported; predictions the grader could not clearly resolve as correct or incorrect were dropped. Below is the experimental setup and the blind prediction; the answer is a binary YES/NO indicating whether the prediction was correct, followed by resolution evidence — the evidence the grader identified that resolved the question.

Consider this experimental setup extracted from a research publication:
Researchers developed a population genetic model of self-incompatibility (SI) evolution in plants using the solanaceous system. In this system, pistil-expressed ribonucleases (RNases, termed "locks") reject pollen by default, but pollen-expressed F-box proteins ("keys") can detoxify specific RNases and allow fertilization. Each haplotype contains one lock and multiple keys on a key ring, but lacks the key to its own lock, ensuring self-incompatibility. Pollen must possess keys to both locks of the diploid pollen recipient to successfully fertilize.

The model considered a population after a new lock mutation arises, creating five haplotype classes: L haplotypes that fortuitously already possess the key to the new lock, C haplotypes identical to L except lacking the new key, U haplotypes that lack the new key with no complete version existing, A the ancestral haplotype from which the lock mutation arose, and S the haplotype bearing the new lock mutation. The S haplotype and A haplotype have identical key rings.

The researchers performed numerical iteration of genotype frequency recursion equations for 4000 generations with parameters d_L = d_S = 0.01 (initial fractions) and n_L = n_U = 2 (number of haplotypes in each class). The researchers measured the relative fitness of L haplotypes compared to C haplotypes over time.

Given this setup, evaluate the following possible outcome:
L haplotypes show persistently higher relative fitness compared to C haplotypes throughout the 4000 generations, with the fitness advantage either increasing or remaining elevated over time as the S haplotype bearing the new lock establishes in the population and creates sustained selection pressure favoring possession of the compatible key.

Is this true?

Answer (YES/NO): YES